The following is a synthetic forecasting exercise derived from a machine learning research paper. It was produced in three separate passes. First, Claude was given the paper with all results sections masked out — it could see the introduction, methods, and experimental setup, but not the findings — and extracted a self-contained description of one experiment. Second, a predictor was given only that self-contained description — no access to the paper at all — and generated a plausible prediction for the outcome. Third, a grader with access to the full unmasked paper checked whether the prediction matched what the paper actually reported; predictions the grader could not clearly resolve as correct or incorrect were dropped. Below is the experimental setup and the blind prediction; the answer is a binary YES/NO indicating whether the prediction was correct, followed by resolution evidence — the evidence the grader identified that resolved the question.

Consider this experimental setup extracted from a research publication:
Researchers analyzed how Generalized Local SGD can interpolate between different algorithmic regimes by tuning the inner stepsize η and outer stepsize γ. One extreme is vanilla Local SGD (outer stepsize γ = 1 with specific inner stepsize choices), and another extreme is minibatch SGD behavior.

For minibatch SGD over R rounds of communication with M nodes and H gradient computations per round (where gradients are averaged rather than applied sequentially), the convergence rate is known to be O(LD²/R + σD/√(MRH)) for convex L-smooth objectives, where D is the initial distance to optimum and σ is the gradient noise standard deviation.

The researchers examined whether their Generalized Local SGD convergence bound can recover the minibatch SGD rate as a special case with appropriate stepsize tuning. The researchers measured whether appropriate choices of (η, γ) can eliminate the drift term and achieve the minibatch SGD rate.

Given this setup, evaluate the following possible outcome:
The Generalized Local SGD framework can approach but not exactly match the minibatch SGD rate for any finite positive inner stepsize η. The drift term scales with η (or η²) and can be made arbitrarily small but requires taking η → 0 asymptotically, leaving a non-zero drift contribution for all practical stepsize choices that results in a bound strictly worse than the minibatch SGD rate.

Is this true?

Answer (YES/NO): NO